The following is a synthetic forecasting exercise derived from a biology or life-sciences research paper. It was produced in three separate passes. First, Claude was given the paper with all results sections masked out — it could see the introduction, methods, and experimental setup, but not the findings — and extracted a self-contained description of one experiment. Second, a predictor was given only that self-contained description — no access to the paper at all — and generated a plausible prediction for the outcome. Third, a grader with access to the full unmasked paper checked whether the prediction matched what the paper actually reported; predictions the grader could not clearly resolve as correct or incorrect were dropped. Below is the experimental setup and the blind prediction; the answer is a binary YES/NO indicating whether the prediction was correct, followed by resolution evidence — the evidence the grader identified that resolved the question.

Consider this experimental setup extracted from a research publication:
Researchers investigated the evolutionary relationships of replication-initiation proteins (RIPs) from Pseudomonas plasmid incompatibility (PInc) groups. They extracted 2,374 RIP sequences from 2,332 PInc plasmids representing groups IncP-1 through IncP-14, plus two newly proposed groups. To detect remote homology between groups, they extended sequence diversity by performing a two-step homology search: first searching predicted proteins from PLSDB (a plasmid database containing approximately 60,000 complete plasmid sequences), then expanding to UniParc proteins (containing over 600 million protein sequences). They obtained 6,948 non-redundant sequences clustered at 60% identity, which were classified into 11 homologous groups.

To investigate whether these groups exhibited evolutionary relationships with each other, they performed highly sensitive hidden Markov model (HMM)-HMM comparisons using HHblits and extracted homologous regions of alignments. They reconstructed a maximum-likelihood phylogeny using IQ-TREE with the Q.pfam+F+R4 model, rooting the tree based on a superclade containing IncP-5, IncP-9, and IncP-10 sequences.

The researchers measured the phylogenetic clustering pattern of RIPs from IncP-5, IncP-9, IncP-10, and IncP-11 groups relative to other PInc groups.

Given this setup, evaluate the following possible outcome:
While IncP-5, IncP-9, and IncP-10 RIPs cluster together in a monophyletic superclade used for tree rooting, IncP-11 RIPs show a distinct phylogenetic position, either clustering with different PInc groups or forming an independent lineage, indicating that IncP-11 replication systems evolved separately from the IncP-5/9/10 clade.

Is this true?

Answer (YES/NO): NO